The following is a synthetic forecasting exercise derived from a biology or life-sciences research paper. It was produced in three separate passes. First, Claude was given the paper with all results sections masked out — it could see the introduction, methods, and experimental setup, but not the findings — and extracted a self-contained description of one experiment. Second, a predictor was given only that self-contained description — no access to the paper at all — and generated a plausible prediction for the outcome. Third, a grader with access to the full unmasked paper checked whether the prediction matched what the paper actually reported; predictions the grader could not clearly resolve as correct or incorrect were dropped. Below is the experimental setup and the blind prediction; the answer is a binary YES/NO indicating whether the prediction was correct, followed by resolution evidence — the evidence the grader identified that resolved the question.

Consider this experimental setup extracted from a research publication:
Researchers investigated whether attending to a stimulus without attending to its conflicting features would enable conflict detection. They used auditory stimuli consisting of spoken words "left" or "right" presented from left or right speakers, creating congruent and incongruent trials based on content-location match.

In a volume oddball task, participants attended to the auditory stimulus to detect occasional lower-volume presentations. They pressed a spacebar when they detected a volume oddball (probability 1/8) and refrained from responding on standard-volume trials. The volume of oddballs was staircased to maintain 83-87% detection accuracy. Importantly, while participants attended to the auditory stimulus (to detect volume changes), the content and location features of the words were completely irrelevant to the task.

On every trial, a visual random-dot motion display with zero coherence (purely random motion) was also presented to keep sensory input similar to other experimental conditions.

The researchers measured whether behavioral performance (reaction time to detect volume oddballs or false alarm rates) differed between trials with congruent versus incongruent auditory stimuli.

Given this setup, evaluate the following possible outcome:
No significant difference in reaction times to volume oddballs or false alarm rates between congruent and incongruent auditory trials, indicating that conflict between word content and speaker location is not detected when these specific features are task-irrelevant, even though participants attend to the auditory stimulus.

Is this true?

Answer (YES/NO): NO